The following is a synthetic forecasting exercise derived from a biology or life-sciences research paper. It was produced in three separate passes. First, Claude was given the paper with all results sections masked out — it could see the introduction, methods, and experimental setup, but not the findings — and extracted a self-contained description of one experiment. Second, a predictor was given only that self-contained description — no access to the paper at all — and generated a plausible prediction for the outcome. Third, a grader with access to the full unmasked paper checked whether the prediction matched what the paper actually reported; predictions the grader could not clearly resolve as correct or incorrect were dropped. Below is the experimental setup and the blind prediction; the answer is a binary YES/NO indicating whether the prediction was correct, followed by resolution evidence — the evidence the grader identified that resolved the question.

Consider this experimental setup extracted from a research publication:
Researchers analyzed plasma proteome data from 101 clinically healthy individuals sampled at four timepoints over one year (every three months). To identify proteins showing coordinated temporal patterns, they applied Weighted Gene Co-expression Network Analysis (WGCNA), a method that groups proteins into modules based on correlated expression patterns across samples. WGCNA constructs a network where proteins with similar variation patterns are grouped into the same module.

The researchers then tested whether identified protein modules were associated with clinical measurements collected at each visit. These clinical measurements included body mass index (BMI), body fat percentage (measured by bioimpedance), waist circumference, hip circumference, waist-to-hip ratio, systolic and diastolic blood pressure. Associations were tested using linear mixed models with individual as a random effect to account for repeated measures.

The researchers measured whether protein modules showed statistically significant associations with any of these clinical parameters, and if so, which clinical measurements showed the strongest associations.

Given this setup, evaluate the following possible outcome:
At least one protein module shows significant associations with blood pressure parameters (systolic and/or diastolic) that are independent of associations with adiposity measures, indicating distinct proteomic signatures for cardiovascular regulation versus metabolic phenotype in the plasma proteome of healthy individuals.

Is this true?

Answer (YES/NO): NO